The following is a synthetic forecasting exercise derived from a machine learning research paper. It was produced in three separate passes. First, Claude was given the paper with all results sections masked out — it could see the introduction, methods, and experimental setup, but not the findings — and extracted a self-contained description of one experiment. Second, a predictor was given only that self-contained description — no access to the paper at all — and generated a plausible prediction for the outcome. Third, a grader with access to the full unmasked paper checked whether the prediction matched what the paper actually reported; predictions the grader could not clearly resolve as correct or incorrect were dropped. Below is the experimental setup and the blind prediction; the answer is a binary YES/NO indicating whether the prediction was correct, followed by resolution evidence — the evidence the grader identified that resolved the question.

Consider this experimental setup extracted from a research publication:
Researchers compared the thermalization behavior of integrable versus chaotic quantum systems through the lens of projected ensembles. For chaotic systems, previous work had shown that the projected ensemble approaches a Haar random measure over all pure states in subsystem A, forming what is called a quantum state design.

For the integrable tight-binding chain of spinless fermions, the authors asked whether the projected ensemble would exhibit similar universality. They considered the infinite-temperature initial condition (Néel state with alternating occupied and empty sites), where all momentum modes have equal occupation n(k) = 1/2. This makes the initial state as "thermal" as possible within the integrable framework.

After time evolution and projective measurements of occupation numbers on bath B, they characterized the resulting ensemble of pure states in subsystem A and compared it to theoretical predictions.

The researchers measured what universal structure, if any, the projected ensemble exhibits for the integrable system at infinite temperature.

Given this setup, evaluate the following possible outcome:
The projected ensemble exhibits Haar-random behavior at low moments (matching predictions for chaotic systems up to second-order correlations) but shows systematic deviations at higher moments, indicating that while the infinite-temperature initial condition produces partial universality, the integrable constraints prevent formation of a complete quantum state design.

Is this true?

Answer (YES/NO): NO